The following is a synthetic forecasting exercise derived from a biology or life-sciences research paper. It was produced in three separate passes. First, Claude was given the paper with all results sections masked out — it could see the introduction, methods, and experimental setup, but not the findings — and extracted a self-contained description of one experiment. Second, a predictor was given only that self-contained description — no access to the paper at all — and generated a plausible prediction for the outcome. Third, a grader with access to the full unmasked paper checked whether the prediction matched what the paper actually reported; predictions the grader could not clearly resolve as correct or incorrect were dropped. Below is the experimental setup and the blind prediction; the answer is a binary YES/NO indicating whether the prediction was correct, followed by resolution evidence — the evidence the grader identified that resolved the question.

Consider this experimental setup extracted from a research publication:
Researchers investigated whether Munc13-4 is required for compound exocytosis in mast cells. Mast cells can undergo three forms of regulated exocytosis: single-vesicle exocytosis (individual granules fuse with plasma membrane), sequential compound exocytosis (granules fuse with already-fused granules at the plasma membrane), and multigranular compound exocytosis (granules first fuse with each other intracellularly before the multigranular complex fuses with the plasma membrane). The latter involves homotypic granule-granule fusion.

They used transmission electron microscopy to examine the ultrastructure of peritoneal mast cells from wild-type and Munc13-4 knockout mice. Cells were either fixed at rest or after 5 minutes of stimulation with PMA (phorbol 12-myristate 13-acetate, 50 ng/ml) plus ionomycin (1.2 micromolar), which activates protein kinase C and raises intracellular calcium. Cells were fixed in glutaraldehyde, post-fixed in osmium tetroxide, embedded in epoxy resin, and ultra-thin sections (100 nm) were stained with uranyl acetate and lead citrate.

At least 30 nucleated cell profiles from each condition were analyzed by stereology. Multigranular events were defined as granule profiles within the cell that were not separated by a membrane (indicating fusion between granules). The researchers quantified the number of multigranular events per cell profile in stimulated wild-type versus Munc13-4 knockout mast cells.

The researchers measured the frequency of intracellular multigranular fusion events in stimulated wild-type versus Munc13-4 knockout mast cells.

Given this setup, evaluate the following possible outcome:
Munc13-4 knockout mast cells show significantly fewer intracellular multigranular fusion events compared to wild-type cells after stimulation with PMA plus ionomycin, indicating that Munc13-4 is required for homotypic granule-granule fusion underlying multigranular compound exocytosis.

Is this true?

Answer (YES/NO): YES